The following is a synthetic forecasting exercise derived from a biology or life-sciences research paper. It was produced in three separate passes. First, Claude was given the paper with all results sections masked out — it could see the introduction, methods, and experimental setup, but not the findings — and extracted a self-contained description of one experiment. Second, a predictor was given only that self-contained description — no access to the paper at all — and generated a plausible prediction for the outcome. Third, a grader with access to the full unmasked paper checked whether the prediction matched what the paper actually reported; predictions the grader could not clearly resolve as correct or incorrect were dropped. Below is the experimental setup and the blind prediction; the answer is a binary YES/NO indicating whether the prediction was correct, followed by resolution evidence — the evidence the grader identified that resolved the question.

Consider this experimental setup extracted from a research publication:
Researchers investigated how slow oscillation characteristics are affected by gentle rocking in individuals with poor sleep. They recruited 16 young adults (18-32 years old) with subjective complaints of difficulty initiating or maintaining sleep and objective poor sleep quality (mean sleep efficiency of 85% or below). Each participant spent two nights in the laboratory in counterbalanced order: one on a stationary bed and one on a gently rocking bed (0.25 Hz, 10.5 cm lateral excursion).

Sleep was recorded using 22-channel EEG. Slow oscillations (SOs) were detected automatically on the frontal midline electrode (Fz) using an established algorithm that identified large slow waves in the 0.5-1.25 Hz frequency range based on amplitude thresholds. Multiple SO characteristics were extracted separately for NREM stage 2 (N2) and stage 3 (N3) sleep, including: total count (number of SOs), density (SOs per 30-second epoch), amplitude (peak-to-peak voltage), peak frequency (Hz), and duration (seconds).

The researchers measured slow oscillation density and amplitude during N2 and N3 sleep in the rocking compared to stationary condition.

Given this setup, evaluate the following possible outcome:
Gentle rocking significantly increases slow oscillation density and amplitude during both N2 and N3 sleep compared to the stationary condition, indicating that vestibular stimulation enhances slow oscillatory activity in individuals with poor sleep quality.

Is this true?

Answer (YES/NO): NO